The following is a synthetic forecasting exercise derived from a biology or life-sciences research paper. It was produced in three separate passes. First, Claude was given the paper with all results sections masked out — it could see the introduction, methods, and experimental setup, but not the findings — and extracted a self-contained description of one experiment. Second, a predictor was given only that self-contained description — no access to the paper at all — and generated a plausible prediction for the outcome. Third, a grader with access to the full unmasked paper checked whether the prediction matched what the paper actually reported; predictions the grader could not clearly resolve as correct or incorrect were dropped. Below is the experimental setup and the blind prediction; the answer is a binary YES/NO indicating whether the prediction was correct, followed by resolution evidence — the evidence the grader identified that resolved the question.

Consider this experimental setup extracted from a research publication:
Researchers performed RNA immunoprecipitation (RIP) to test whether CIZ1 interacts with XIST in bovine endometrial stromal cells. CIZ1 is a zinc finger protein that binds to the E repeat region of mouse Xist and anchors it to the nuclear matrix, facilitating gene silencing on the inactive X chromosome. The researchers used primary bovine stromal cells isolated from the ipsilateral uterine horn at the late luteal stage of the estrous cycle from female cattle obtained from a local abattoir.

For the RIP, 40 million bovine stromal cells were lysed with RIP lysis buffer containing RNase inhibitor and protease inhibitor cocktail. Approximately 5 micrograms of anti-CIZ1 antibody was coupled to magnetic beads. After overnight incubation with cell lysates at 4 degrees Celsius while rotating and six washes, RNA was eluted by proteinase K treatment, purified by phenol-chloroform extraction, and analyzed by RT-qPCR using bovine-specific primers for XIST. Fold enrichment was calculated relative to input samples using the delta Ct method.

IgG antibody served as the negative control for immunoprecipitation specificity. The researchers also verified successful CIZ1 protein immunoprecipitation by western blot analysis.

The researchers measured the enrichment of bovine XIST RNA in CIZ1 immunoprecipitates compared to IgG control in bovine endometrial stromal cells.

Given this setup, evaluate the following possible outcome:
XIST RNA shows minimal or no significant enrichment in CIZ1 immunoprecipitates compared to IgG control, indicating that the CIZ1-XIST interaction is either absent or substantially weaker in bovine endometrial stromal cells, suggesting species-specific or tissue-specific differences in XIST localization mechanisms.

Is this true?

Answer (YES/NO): NO